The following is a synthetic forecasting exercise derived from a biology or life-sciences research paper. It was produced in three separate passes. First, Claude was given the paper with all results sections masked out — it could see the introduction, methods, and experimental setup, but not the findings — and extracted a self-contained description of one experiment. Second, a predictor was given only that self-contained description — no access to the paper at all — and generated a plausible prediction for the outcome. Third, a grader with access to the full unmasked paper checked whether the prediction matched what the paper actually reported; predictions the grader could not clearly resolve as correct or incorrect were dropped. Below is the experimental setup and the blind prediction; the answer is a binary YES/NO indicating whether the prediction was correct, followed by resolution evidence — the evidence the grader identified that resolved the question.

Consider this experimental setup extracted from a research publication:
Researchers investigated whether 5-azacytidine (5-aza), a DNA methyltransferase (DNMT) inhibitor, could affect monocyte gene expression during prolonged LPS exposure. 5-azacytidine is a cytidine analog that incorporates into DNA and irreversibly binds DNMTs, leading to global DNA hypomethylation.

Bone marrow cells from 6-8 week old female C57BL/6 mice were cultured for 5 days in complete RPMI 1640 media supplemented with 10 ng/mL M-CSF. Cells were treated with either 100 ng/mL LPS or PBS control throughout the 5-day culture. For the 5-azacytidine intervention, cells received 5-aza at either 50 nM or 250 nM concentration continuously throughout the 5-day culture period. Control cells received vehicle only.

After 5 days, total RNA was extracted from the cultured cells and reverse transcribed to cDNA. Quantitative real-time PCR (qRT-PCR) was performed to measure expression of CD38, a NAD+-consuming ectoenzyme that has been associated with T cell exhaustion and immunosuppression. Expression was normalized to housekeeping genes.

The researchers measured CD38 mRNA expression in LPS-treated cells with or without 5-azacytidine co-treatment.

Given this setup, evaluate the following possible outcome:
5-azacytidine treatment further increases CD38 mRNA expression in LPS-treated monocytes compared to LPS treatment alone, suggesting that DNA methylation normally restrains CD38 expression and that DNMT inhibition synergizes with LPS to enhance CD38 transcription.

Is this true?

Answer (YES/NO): NO